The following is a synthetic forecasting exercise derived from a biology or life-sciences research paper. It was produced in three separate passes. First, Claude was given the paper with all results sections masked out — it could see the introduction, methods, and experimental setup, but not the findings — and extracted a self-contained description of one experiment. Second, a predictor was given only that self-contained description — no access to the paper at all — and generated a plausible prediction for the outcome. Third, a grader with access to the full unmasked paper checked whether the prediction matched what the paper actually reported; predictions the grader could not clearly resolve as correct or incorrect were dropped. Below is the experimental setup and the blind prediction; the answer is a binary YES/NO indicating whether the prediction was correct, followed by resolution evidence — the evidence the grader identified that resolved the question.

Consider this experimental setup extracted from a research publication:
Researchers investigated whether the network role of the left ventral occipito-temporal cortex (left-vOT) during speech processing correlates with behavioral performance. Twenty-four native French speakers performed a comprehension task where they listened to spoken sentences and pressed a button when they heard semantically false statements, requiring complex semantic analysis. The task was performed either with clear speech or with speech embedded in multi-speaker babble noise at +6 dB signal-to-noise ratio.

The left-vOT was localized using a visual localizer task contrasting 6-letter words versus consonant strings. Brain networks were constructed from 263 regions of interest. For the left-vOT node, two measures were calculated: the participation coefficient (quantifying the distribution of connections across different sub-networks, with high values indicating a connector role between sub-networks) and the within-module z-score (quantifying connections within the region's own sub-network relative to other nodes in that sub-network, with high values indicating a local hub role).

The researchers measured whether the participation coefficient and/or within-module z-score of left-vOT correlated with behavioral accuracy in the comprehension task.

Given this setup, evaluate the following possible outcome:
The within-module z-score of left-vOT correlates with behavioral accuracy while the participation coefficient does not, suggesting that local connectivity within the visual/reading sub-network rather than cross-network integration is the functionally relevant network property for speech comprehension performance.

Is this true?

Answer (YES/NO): NO